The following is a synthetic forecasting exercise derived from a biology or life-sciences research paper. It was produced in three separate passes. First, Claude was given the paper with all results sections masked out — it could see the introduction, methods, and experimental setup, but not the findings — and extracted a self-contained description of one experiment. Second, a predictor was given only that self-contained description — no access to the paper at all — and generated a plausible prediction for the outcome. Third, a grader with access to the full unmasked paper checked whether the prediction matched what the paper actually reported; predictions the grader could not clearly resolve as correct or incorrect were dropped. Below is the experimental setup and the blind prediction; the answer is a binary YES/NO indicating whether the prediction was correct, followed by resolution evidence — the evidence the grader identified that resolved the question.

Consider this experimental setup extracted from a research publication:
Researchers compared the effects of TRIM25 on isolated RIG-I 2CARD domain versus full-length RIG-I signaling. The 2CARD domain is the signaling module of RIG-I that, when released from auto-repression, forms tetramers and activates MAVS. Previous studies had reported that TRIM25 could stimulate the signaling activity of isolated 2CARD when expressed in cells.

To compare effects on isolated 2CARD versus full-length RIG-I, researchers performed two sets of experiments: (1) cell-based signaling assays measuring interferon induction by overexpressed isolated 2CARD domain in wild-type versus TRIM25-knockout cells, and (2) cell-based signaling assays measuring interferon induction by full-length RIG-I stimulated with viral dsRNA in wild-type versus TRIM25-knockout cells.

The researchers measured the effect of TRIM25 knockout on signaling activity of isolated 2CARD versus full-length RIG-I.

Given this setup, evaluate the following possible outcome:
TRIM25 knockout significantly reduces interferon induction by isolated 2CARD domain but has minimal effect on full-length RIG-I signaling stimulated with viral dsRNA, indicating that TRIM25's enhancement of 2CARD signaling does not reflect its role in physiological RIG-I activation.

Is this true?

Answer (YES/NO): YES